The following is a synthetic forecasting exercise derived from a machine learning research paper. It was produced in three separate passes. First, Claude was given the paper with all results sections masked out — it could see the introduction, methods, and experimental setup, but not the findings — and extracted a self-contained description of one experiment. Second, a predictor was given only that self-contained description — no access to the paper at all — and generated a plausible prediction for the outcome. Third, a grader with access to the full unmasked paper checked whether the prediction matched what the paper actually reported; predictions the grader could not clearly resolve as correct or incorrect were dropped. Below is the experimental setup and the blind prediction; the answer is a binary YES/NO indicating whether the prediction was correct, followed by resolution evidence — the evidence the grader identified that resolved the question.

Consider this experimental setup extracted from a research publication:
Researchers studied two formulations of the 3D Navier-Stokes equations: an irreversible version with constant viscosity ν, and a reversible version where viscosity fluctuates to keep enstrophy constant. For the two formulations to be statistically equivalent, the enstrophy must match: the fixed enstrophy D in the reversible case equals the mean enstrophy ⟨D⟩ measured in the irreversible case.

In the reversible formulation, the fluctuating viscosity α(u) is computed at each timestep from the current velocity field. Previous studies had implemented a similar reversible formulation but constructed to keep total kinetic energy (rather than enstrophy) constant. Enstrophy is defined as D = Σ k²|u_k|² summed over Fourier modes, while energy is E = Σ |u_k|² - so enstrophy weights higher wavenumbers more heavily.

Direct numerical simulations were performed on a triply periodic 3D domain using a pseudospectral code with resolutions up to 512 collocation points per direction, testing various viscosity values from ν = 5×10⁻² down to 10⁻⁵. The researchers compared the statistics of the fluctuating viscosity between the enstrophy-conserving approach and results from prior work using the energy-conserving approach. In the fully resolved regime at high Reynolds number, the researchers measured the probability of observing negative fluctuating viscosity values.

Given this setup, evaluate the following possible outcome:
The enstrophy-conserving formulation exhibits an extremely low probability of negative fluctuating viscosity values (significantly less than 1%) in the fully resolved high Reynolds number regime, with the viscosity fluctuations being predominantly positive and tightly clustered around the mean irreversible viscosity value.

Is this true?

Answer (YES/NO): YES